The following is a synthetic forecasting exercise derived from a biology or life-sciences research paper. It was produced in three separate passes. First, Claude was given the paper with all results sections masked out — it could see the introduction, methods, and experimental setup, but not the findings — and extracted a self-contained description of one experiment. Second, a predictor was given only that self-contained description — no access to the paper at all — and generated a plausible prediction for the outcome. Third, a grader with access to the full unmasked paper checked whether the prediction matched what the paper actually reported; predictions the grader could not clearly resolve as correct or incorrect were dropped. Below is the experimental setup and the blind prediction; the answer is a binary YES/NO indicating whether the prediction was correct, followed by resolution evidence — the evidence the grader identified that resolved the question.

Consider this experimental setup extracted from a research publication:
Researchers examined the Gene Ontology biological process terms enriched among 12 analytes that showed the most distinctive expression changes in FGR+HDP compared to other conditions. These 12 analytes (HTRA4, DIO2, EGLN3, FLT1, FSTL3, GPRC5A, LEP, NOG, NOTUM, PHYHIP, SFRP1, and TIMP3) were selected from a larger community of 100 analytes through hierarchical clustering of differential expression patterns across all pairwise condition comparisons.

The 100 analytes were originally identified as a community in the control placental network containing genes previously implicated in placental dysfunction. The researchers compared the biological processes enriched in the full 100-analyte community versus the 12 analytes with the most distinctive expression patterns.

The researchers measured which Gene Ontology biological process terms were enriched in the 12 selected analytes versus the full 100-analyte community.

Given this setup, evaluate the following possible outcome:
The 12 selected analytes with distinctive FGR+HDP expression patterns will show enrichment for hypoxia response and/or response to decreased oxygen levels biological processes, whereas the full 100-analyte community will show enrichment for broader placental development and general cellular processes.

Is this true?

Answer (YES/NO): NO